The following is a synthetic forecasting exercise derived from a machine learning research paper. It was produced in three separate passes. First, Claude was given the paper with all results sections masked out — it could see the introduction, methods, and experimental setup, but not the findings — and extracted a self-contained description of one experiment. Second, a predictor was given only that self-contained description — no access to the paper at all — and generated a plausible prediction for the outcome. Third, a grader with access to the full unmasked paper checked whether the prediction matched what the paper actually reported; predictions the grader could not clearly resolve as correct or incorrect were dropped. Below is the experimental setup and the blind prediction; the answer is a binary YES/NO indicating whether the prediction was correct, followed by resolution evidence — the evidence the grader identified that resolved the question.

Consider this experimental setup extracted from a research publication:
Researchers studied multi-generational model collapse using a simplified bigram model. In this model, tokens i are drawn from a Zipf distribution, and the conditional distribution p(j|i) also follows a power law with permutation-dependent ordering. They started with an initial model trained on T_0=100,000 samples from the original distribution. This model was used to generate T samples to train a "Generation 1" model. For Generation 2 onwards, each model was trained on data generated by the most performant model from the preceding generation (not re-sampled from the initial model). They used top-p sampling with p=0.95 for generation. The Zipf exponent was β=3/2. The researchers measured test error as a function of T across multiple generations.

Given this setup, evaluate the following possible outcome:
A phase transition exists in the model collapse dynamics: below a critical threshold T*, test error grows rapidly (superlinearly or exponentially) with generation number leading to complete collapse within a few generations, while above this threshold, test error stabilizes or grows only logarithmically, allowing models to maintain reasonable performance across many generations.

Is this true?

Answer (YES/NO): NO